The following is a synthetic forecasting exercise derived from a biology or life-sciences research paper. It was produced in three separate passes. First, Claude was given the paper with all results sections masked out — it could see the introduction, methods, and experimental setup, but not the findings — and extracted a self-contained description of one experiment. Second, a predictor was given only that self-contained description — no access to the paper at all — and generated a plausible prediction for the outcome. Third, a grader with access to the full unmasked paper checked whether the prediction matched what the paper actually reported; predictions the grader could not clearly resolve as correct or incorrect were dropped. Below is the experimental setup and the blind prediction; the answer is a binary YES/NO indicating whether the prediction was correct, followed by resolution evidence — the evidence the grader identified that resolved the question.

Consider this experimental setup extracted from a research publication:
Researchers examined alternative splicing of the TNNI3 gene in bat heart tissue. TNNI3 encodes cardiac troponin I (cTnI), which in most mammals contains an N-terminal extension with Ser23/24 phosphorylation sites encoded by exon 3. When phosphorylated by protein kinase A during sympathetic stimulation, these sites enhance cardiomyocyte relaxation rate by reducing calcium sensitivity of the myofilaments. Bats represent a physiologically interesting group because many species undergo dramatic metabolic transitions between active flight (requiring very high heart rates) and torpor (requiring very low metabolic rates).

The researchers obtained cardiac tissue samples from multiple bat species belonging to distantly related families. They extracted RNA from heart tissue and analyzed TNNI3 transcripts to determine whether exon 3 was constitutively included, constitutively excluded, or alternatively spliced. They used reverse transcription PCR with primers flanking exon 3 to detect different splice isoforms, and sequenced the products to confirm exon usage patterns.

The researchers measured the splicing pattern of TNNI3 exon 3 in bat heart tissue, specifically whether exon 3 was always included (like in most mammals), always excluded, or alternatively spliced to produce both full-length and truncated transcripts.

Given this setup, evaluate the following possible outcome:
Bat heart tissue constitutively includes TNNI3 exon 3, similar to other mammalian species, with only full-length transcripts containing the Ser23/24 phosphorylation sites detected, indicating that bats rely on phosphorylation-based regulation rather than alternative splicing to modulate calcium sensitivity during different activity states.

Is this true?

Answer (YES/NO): NO